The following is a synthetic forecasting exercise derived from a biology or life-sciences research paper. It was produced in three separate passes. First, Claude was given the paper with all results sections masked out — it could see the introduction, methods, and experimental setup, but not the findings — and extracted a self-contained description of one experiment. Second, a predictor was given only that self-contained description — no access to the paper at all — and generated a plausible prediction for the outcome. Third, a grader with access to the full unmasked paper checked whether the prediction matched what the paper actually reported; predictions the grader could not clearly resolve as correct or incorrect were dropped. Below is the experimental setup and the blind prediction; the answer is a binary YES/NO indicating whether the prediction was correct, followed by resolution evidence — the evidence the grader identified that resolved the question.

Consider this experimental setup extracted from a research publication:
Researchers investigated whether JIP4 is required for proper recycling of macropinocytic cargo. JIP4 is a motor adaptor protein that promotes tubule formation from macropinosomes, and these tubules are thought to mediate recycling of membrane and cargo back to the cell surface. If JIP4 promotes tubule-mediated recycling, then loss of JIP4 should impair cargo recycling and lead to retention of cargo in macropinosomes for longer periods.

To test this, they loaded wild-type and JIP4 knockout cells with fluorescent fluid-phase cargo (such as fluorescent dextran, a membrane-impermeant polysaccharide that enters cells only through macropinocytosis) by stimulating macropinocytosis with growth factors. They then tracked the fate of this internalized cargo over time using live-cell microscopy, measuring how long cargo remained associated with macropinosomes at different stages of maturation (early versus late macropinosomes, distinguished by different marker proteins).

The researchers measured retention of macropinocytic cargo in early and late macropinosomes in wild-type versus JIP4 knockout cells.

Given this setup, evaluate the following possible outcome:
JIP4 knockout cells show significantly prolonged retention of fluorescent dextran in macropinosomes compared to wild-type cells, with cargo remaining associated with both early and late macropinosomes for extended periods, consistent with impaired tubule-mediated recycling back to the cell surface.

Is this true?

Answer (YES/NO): YES